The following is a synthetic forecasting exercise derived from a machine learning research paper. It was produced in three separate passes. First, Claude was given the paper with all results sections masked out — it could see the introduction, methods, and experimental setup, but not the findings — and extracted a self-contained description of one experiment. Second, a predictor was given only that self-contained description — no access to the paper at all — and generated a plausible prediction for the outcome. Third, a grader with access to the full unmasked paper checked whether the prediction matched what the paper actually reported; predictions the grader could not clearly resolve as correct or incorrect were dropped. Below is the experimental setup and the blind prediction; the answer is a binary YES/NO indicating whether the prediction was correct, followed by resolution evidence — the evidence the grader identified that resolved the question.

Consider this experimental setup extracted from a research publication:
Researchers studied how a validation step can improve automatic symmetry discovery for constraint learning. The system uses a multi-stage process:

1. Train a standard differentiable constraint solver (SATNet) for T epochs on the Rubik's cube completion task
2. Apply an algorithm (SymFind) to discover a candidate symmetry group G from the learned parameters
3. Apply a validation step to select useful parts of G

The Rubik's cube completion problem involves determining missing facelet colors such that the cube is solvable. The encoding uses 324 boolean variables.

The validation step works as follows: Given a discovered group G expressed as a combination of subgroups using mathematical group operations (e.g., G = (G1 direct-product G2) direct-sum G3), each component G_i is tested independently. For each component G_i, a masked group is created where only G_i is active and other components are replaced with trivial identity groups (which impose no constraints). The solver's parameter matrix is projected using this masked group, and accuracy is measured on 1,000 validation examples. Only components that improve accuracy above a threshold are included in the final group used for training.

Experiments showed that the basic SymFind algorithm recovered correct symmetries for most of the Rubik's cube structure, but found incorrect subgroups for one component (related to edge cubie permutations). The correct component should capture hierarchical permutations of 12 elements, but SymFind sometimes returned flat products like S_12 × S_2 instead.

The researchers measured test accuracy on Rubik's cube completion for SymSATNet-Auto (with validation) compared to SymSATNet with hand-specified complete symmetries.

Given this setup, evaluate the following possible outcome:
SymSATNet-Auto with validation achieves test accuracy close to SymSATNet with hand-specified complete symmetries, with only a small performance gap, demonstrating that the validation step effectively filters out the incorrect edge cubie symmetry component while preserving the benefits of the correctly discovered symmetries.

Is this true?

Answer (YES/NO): NO